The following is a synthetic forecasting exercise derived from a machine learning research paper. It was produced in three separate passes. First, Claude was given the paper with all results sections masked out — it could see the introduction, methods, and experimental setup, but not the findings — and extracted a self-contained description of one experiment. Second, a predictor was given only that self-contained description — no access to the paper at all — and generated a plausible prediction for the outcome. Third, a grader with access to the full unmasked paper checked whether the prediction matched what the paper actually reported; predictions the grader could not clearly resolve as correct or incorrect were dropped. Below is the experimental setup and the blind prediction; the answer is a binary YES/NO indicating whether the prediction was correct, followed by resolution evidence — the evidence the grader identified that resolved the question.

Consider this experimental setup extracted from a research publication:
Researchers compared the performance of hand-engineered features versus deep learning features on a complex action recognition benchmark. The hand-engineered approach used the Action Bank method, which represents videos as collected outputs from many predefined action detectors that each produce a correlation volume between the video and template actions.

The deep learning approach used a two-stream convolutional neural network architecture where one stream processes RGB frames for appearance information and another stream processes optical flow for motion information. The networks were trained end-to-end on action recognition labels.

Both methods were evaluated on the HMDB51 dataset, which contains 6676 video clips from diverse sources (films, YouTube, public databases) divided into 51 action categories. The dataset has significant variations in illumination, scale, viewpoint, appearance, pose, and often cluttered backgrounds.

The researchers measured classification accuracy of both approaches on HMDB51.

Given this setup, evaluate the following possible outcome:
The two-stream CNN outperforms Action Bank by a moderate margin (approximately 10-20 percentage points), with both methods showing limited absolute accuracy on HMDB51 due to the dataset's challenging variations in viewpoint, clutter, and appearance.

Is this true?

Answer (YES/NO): NO